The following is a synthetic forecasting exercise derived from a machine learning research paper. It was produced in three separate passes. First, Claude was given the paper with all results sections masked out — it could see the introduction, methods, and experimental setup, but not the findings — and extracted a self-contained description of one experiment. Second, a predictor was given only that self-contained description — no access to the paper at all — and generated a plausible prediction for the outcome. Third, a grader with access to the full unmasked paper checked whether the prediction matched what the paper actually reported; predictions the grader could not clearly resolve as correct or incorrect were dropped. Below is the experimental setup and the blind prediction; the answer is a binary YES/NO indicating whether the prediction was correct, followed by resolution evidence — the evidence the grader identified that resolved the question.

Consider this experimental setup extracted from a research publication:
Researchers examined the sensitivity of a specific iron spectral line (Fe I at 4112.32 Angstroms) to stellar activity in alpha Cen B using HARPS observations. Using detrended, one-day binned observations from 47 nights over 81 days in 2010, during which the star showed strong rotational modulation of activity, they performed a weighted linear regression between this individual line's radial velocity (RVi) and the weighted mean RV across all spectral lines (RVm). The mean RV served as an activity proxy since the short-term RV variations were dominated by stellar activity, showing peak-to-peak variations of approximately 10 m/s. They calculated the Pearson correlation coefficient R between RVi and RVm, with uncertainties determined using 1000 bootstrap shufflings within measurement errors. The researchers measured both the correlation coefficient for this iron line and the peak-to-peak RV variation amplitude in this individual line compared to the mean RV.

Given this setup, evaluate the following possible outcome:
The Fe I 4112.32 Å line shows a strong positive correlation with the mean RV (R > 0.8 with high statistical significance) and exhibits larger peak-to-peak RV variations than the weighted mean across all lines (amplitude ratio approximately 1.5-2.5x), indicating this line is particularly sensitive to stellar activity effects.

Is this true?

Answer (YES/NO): NO